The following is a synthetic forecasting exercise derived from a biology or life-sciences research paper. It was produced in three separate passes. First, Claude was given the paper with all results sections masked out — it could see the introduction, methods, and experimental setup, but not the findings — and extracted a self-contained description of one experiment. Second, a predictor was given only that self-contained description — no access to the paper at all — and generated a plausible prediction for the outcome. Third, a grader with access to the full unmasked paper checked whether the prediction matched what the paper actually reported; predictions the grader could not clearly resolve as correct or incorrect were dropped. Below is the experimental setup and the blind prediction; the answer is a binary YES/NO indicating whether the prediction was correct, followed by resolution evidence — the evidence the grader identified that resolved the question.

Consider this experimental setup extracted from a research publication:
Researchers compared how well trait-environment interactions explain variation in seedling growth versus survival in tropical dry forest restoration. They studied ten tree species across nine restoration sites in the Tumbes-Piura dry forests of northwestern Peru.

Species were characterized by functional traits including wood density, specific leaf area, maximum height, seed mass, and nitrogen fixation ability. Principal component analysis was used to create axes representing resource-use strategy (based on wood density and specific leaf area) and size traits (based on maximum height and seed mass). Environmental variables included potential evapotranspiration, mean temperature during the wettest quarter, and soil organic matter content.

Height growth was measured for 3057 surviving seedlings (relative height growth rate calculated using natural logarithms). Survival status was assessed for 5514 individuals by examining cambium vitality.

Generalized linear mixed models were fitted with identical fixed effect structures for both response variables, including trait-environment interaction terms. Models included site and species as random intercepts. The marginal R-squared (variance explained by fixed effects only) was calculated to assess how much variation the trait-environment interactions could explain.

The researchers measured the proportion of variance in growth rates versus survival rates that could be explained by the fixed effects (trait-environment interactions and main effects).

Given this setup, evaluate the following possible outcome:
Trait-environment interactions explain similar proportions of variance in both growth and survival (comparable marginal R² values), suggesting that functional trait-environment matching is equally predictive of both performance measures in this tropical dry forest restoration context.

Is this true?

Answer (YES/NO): NO